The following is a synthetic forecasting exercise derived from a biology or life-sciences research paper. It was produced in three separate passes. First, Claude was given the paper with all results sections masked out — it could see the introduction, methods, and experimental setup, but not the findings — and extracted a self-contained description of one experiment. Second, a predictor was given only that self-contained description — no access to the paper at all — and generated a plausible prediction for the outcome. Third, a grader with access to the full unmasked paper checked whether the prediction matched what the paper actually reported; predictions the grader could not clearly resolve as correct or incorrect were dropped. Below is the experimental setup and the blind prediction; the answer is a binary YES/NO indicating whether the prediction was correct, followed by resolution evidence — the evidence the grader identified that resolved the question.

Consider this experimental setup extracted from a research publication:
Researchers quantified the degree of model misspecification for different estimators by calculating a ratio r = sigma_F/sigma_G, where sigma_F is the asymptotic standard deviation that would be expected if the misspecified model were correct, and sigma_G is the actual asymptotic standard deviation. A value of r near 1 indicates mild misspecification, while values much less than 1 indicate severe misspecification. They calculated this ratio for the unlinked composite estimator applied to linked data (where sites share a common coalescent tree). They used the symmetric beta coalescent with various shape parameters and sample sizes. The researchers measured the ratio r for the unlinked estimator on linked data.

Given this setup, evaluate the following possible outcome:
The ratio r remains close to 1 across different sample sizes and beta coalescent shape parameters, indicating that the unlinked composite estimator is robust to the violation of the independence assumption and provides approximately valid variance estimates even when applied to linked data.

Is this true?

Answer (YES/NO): NO